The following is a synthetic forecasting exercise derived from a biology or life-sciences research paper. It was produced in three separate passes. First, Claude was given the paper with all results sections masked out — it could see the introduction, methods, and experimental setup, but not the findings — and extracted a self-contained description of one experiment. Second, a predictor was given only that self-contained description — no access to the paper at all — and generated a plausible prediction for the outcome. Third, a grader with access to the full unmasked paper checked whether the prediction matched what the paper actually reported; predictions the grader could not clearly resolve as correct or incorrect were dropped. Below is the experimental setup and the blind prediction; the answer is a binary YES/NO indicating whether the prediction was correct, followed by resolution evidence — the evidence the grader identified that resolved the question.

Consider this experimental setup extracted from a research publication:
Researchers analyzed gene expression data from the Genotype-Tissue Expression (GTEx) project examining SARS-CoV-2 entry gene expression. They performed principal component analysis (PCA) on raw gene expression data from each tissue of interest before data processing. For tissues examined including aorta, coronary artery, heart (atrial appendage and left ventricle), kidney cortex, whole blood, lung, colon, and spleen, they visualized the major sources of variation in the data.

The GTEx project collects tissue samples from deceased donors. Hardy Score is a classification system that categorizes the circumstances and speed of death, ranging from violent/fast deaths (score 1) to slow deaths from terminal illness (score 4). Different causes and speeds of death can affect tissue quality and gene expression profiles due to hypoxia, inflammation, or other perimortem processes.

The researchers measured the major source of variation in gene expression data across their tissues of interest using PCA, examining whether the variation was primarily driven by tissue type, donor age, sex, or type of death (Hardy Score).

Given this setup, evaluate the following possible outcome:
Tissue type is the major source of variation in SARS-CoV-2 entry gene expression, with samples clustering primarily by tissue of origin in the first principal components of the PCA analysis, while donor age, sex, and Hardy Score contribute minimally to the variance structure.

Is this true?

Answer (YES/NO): NO